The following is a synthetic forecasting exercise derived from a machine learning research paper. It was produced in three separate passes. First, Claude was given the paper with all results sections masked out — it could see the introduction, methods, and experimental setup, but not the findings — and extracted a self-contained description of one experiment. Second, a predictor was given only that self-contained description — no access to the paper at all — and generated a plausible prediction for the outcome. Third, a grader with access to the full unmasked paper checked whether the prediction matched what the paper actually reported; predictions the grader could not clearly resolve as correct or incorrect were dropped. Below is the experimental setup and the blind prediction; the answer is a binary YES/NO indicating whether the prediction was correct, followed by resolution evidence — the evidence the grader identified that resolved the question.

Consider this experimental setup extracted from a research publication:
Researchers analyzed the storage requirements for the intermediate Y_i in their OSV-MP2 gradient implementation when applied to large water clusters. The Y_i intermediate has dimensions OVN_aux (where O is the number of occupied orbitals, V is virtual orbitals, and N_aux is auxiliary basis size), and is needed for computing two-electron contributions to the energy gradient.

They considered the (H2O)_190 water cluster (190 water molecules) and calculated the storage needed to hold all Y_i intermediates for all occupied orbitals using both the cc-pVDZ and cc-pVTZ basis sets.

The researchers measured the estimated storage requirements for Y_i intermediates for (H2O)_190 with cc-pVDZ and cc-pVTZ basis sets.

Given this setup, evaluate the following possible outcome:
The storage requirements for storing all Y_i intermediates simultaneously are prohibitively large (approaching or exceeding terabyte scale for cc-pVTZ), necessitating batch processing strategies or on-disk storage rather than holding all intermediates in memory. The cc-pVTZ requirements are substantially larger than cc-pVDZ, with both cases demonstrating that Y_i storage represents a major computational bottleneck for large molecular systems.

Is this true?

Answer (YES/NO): YES